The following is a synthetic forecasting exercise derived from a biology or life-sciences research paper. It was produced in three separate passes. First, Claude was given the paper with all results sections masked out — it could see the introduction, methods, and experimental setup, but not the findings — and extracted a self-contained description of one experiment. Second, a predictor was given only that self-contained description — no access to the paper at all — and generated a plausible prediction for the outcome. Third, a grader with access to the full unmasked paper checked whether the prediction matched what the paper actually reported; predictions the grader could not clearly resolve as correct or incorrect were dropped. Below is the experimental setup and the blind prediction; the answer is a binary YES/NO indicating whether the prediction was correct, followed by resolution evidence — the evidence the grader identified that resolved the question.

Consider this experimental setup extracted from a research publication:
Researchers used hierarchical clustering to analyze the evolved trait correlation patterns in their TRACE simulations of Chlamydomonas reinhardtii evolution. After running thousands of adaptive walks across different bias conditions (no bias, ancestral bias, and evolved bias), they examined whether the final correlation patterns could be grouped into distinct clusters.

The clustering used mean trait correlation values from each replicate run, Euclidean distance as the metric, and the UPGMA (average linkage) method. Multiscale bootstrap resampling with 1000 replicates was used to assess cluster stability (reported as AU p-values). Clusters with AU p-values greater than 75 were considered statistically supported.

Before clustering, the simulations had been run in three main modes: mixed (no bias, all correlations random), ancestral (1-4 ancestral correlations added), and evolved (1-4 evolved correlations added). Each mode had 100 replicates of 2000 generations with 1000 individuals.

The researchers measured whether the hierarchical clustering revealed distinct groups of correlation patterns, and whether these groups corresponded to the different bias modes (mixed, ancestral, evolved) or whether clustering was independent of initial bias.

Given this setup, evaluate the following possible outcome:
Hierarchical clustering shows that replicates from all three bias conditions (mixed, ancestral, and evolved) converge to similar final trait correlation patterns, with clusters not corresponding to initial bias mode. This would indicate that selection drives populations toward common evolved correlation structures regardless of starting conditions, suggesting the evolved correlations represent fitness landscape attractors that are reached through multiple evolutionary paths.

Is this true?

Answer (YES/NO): NO